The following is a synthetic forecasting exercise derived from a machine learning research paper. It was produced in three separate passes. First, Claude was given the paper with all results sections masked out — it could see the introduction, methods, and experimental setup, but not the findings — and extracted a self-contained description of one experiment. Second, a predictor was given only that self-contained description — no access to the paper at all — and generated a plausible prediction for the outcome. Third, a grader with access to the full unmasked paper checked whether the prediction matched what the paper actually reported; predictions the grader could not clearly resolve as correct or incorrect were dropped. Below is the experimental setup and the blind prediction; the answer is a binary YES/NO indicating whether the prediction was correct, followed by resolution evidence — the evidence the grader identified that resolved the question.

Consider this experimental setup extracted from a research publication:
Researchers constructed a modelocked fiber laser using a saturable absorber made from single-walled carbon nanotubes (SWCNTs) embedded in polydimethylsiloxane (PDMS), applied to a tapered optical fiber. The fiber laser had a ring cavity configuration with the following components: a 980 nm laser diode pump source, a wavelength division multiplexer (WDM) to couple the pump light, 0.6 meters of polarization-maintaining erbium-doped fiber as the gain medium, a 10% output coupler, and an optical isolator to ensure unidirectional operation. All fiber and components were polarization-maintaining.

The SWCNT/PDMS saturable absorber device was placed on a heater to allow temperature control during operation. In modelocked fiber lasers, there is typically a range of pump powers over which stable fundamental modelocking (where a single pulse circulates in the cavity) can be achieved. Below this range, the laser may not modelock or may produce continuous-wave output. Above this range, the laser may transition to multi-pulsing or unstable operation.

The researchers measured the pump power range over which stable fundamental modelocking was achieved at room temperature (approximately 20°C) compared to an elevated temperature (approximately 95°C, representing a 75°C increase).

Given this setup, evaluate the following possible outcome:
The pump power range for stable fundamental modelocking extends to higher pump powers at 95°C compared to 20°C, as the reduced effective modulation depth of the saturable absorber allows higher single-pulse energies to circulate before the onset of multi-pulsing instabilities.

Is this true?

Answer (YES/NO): NO